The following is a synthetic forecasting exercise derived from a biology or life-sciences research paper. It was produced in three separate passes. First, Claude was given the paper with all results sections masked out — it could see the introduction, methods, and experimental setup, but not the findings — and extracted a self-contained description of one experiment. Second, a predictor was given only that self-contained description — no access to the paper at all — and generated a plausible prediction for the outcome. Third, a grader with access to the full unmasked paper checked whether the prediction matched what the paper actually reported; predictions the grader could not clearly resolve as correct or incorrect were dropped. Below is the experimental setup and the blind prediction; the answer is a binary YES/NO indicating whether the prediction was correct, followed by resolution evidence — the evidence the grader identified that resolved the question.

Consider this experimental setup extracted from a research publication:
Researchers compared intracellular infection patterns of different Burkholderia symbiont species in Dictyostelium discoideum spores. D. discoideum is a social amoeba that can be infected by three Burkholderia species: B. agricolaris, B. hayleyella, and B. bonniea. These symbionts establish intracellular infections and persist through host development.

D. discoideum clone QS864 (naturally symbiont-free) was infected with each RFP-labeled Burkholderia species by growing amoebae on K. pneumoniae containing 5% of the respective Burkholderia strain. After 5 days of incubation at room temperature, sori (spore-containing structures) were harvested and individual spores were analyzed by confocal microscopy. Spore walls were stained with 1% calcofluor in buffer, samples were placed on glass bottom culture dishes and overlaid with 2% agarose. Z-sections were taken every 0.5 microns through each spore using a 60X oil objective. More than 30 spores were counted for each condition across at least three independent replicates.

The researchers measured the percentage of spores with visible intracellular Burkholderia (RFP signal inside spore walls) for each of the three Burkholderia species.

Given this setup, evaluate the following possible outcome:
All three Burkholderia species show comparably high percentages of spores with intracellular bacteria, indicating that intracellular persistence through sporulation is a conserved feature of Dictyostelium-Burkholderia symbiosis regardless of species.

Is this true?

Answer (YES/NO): NO